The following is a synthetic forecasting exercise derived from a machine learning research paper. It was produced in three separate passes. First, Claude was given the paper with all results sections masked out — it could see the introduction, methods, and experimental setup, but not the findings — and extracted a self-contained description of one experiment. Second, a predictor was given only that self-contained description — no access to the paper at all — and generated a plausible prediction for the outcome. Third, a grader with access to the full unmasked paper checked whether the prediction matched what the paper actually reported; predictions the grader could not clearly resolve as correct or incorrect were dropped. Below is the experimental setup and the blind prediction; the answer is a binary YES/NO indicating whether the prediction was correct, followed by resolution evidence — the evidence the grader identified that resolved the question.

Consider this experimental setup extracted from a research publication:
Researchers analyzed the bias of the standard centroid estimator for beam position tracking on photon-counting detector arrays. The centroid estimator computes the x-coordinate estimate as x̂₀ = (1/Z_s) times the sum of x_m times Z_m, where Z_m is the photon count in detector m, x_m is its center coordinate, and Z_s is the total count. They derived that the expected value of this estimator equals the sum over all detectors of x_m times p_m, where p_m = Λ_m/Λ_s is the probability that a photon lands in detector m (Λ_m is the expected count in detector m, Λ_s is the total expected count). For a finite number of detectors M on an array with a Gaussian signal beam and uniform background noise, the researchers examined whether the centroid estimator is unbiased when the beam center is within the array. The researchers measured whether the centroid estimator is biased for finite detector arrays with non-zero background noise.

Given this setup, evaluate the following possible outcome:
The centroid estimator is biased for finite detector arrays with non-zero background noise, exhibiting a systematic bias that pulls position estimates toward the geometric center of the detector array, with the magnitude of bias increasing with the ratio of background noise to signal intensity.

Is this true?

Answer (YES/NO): YES